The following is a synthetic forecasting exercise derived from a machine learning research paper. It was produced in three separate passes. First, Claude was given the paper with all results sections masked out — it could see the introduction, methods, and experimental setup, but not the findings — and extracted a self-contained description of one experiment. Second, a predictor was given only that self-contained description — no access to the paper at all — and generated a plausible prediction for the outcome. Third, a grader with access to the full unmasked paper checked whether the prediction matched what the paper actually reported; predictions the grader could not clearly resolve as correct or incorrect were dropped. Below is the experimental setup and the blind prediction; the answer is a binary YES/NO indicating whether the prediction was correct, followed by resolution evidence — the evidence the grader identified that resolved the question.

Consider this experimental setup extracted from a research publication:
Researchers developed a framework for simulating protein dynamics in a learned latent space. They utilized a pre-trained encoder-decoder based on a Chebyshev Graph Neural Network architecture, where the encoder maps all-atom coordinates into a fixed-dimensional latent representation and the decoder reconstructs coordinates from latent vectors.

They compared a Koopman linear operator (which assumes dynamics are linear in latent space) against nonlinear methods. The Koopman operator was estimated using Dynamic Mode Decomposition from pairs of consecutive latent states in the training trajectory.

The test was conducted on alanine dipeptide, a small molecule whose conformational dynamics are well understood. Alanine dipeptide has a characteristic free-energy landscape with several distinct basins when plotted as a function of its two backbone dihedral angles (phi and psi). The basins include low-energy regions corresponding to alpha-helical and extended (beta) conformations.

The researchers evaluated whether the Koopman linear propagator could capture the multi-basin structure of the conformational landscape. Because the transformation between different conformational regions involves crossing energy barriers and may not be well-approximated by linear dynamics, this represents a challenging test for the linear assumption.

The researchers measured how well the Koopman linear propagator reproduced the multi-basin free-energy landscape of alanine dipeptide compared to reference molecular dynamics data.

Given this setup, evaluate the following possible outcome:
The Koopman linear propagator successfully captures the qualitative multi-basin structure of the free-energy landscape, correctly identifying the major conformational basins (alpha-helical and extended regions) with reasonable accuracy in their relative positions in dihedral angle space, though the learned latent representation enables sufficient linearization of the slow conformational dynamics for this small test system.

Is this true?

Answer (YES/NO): NO